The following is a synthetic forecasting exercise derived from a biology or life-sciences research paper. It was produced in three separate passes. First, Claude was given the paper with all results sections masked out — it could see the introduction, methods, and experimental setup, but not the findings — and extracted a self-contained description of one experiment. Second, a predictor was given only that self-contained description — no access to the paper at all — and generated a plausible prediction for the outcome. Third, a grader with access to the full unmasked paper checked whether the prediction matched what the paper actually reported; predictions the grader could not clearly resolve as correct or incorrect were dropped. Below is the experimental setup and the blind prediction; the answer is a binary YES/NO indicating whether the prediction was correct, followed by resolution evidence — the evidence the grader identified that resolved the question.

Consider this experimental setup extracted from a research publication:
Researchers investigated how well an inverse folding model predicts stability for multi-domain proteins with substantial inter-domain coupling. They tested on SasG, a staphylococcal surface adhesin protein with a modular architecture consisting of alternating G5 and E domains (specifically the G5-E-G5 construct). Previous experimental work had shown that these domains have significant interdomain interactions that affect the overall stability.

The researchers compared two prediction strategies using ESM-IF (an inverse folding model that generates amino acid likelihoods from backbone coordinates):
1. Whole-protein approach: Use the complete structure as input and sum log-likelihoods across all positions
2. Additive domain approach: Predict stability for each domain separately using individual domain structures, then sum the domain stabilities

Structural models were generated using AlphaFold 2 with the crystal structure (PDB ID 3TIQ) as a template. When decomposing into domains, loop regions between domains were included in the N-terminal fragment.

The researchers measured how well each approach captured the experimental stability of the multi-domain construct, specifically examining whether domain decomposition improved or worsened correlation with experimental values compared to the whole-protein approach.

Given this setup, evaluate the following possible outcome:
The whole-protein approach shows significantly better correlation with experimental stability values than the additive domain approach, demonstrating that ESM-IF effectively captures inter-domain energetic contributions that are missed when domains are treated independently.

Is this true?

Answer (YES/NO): NO